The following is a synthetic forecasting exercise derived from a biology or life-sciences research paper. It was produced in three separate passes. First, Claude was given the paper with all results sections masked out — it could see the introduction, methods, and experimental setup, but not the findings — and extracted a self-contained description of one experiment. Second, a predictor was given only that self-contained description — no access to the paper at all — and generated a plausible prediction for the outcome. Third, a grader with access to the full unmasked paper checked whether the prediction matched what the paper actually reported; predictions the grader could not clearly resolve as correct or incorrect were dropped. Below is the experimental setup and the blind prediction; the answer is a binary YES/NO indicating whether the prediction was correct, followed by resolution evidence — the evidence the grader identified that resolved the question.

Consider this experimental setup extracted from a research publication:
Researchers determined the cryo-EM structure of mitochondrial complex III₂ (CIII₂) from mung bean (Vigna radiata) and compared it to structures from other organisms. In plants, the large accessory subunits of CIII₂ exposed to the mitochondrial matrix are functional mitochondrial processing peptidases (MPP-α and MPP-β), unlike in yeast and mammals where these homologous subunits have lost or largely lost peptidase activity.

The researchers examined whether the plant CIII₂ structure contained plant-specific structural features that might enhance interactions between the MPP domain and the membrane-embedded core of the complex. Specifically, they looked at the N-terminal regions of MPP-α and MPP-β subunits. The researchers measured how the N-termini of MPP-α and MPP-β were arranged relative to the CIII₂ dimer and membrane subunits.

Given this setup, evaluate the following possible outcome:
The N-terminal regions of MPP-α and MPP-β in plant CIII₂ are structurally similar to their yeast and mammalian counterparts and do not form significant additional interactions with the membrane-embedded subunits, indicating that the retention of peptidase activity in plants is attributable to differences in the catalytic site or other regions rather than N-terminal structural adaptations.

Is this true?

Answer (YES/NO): NO